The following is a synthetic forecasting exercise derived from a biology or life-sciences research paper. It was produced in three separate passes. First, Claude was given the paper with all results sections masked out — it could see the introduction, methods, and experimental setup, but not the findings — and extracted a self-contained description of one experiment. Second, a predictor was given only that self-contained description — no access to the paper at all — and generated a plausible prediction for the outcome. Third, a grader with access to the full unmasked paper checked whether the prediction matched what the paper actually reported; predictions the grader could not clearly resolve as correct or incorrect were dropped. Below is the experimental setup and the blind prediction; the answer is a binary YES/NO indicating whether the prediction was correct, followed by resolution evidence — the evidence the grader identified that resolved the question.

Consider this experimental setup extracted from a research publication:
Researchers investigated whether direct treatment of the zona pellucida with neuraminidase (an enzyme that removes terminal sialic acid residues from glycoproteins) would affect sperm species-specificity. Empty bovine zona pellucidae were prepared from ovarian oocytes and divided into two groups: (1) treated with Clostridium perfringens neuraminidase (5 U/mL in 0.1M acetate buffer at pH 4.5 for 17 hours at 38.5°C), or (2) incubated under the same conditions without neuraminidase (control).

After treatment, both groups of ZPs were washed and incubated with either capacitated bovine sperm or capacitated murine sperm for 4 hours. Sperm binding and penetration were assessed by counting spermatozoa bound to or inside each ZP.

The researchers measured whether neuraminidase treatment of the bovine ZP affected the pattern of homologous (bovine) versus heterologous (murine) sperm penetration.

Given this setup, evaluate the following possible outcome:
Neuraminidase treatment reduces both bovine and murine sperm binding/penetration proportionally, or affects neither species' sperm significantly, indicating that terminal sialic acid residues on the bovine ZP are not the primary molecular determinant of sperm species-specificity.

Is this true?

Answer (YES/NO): YES